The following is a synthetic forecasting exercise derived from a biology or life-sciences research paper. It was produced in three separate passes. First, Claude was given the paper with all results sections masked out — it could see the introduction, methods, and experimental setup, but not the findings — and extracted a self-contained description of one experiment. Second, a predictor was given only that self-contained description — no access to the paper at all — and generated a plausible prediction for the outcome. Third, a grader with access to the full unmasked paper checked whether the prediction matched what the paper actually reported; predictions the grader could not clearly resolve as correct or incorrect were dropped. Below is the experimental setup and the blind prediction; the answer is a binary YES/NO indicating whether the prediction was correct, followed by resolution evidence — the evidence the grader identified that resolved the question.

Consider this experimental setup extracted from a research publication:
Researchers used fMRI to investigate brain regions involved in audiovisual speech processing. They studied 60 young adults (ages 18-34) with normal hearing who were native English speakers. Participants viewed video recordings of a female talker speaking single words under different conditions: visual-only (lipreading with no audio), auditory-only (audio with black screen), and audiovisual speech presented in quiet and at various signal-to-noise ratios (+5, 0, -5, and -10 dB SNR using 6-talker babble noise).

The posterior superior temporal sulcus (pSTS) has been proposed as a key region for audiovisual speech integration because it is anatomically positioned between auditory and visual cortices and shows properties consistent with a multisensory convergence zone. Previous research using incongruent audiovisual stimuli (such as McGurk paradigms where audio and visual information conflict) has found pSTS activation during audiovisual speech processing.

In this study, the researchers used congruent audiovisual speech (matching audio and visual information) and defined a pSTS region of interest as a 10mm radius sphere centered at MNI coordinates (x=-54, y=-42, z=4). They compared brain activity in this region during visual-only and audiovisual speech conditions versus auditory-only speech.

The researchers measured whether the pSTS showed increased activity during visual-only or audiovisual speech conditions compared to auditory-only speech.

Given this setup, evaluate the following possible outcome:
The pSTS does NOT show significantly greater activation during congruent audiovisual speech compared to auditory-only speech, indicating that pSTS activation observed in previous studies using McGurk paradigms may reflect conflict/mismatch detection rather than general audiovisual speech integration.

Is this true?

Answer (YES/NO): YES